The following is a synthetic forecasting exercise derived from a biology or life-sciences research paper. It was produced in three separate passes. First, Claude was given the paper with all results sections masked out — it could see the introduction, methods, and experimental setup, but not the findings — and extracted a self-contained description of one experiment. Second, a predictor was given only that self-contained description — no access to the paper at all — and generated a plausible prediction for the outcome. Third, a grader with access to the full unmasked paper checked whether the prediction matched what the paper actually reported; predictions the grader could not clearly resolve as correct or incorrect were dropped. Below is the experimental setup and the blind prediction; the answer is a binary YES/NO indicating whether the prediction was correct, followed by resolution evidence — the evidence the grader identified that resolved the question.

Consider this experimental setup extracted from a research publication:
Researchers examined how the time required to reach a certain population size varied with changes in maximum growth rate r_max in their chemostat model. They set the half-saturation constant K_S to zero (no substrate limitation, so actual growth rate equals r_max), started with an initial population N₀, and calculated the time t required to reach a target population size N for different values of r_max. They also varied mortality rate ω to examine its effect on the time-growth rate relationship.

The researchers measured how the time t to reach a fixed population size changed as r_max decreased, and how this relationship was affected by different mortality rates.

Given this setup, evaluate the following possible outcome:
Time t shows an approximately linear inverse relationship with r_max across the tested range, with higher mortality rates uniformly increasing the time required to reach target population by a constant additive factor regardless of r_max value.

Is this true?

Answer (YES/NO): NO